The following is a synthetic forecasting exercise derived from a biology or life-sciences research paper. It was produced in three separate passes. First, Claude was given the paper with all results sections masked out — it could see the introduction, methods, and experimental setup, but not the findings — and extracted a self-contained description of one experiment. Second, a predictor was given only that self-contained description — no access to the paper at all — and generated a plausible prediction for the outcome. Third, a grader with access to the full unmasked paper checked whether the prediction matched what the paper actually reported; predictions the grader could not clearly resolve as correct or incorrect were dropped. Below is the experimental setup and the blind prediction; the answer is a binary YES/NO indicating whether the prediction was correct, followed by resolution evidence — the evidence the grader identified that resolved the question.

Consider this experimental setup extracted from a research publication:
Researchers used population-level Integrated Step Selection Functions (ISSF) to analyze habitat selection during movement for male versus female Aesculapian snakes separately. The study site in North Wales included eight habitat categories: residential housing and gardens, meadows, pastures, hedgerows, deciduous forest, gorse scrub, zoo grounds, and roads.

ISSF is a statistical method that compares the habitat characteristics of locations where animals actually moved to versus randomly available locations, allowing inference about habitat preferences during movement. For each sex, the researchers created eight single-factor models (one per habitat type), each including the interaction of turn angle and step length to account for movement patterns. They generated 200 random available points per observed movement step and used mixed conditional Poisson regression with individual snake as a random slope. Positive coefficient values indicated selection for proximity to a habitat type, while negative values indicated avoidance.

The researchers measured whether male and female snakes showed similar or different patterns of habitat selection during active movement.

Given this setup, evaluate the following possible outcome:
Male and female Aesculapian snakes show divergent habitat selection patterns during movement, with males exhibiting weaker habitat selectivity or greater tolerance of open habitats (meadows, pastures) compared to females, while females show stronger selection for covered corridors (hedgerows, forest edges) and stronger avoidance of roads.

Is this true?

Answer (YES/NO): NO